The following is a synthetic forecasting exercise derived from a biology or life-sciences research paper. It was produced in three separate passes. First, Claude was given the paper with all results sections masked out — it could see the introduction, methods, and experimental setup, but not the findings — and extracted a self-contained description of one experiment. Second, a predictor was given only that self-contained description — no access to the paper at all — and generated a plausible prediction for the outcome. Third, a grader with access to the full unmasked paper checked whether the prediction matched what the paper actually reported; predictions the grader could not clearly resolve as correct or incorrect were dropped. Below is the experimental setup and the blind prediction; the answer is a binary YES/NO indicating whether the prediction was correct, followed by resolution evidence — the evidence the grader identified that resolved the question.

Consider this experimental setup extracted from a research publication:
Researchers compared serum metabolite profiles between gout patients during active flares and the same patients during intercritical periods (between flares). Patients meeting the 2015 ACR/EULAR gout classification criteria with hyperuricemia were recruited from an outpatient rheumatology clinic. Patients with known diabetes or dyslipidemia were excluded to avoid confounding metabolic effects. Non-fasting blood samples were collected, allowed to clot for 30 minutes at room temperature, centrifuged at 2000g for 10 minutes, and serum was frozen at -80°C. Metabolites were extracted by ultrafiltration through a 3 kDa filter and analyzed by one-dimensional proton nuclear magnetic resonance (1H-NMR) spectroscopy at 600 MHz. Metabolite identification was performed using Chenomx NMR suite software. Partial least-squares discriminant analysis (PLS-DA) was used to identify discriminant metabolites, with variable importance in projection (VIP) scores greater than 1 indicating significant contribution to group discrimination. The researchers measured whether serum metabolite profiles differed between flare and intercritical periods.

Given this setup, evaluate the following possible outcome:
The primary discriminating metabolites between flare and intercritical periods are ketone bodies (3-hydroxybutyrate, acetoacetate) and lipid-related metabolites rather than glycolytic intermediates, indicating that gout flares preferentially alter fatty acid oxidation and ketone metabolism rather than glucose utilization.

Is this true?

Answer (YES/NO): NO